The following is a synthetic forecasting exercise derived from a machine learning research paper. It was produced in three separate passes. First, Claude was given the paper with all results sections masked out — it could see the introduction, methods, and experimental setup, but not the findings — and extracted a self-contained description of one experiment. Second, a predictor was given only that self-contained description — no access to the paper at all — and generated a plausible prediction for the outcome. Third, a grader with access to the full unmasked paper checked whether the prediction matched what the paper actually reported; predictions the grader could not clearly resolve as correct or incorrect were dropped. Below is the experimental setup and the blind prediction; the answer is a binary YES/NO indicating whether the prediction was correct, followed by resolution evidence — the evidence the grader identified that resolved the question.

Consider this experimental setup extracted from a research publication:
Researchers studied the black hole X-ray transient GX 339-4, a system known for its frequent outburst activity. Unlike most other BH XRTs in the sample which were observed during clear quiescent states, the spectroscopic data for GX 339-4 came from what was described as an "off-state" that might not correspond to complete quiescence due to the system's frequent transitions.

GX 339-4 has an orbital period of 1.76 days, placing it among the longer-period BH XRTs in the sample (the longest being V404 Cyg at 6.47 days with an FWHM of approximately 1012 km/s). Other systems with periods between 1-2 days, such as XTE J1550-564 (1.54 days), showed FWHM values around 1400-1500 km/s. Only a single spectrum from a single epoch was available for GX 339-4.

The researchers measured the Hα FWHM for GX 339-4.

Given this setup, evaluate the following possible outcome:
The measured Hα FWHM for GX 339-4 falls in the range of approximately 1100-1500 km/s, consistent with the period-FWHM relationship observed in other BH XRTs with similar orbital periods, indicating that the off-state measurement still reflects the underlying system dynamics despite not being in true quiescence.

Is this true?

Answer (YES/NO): NO